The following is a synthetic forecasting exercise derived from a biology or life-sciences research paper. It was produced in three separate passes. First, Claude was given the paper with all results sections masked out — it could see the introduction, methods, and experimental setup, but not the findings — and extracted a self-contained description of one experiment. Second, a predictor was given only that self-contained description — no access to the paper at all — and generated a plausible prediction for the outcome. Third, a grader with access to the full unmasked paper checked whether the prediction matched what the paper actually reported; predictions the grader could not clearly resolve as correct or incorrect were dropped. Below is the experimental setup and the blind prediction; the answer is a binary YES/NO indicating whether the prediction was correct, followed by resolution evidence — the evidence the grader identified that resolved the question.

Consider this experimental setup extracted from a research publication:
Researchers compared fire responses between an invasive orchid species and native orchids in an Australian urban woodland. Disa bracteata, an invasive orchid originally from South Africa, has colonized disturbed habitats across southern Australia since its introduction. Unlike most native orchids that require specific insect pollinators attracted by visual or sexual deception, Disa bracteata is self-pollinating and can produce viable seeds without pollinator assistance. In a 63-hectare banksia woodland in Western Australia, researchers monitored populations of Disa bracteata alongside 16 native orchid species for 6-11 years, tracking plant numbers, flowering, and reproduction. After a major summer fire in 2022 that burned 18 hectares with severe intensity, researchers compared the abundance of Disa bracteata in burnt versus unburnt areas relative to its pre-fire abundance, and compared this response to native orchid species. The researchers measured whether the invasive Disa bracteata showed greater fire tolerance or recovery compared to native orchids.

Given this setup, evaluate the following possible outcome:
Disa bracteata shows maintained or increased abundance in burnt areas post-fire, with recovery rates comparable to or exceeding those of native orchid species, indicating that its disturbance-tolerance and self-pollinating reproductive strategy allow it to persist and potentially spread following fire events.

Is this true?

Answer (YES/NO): NO